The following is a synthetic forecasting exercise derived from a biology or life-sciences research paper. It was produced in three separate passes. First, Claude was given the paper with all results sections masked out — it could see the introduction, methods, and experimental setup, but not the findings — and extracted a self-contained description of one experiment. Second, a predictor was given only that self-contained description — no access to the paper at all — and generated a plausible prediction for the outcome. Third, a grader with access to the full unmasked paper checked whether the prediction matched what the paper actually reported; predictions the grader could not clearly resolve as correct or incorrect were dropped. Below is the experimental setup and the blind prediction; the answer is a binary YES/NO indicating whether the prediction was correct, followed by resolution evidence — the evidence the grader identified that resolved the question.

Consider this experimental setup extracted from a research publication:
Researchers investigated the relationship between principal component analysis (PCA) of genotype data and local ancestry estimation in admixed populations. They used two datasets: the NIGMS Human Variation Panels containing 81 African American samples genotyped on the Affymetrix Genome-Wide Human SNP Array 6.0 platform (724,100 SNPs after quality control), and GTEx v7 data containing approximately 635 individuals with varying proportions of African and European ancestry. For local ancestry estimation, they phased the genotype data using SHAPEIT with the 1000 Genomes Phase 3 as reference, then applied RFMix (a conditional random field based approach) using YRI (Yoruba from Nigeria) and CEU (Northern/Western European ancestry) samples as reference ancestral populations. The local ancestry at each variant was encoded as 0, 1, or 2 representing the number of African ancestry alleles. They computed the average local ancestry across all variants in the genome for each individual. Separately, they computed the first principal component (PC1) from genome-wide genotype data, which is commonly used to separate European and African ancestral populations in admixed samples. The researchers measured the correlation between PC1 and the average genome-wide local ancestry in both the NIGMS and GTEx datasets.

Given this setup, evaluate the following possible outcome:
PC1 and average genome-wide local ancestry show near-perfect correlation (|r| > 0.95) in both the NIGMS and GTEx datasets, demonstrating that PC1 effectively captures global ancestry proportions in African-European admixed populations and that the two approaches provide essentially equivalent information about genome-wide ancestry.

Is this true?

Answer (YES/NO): YES